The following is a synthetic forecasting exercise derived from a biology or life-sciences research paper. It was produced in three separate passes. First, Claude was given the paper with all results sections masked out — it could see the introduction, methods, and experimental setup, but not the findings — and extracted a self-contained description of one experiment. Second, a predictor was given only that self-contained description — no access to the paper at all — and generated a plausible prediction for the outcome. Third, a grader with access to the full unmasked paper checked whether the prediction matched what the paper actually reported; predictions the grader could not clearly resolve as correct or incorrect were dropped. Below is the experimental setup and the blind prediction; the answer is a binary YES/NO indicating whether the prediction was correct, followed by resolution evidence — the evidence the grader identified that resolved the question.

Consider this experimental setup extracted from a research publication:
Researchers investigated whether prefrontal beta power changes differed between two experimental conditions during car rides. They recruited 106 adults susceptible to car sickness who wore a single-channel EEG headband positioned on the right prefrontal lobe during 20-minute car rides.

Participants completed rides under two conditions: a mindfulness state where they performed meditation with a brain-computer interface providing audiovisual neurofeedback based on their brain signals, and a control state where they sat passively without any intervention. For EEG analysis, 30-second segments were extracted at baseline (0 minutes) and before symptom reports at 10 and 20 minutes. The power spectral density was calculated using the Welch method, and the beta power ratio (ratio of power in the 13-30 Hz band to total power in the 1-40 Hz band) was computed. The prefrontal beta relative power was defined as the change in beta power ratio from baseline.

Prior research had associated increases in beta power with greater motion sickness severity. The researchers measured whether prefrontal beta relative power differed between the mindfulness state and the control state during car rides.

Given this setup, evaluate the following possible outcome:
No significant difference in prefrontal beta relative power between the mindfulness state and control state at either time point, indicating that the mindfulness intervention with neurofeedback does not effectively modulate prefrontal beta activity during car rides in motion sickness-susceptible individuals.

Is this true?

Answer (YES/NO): NO